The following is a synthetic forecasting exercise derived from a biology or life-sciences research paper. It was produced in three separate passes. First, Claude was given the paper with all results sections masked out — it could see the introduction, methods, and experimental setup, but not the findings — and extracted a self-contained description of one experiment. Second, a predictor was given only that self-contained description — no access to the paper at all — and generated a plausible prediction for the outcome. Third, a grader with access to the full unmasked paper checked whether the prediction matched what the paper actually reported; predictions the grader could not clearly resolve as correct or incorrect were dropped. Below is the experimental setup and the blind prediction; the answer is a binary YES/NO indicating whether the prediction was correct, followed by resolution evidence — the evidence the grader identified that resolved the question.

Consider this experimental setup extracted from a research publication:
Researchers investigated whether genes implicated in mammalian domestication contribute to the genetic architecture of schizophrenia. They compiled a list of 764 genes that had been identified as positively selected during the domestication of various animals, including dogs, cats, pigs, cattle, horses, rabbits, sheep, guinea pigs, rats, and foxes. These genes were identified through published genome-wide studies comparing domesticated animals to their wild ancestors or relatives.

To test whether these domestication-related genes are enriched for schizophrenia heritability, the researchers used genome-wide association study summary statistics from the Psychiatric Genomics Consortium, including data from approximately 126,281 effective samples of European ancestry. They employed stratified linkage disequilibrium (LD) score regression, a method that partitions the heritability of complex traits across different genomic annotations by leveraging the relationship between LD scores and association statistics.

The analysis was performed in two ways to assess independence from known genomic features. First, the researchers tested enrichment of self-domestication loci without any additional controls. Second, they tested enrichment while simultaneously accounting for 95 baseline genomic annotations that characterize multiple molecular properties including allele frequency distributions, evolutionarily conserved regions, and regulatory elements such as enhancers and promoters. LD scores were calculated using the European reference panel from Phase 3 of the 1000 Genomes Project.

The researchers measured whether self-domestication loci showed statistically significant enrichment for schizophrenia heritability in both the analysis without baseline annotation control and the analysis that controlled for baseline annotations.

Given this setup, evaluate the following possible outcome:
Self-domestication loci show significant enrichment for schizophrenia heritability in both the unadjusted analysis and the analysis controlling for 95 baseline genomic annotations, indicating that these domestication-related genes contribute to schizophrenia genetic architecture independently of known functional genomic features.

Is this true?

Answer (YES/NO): NO